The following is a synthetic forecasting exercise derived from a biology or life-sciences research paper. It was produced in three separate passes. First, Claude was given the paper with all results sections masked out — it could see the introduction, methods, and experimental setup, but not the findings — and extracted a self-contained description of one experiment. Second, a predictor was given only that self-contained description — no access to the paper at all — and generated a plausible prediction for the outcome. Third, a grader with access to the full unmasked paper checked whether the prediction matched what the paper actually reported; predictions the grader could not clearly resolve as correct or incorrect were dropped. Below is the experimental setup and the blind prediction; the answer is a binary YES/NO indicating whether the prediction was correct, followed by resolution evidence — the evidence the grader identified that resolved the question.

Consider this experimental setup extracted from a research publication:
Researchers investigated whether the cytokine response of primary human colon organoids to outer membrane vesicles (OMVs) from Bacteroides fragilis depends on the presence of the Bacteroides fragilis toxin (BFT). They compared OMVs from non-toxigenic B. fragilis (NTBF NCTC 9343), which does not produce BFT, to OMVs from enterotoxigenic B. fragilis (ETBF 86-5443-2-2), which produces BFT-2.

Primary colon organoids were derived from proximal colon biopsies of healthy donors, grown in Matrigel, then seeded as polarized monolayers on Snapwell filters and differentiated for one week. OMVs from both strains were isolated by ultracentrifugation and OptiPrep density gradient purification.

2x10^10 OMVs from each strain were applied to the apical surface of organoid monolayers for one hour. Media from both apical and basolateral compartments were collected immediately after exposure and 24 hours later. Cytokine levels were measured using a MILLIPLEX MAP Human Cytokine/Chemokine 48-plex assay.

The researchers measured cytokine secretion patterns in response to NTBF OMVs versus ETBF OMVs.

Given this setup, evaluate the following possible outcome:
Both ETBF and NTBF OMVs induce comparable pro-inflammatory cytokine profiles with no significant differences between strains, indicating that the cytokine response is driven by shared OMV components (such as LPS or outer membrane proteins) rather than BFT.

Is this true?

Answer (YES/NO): NO